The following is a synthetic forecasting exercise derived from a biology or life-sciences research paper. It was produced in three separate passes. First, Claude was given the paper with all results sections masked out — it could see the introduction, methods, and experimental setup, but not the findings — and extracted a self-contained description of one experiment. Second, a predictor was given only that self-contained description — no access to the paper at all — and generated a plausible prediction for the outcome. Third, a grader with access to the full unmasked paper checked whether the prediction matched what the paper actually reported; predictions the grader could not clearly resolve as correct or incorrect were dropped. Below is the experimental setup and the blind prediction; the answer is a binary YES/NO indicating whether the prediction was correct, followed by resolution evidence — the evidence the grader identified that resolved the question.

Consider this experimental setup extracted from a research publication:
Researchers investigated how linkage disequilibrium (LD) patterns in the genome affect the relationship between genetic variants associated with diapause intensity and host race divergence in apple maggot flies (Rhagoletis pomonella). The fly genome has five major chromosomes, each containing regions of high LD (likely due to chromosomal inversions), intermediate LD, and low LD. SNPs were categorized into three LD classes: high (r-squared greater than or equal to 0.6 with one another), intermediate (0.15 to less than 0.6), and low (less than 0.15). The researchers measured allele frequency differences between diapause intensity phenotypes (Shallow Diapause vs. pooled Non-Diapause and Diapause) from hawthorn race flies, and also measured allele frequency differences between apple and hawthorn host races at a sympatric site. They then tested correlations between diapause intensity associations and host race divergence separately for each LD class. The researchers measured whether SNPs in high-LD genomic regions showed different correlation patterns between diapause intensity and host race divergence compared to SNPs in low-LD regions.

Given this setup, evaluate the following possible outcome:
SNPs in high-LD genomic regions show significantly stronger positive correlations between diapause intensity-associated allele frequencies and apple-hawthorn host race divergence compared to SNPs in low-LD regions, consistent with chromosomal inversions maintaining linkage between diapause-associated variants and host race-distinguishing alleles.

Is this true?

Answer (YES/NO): NO